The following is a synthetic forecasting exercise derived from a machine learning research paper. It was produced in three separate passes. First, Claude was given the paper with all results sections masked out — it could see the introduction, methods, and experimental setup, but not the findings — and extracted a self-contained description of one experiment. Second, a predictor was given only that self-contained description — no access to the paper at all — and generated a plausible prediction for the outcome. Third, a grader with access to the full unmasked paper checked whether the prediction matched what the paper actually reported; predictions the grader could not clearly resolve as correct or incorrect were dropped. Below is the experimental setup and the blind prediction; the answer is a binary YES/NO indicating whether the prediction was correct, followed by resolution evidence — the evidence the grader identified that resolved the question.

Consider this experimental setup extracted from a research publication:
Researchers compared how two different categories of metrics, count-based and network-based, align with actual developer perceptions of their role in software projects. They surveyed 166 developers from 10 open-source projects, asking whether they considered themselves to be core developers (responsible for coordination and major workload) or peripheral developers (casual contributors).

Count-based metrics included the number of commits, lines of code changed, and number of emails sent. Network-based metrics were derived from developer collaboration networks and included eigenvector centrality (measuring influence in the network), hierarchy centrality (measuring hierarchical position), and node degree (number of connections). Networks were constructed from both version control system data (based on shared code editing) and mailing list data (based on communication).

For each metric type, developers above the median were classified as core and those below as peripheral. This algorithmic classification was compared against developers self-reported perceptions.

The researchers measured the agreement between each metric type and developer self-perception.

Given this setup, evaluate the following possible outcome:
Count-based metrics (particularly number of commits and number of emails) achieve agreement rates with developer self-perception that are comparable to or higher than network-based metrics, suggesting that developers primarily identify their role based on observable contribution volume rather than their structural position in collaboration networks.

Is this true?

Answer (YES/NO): NO